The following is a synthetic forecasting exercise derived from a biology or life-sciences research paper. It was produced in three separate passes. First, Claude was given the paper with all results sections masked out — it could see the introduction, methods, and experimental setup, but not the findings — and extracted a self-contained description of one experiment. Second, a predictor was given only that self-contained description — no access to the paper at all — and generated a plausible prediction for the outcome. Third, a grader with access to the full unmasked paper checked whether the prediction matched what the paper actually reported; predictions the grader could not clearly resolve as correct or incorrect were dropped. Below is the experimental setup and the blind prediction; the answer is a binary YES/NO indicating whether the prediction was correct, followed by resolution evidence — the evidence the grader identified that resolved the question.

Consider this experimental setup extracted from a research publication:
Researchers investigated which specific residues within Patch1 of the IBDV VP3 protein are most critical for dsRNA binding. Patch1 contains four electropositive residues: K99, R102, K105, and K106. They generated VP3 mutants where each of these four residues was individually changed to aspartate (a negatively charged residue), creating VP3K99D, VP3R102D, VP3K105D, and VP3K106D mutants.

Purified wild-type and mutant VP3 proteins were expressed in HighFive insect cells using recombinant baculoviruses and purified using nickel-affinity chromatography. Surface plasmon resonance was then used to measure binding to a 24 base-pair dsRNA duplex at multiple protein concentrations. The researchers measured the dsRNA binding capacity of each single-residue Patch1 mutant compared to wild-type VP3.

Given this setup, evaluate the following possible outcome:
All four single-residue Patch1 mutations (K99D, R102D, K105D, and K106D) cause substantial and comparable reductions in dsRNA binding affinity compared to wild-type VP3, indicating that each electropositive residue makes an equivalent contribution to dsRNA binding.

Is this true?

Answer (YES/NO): NO